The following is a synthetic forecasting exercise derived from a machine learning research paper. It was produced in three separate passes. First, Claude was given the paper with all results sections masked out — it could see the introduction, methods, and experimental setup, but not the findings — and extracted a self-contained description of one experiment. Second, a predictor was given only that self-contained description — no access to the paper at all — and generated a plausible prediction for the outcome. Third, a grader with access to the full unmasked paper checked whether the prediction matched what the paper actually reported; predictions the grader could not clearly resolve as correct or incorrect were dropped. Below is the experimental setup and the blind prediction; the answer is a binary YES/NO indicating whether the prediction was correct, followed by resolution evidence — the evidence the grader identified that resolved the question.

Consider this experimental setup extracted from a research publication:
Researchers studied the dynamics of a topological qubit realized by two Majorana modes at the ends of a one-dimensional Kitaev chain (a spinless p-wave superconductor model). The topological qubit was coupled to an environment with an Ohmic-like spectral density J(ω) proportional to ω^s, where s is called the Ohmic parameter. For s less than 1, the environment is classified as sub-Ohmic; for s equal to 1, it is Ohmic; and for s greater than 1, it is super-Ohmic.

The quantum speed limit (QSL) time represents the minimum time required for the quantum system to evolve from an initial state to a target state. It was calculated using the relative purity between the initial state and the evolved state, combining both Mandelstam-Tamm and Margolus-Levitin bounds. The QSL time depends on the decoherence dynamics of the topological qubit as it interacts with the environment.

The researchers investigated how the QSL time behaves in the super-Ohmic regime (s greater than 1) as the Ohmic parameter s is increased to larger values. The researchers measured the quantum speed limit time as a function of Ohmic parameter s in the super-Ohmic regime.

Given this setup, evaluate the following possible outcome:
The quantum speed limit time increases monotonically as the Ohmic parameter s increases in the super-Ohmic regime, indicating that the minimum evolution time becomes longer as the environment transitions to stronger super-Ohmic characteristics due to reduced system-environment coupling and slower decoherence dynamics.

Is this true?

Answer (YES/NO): NO